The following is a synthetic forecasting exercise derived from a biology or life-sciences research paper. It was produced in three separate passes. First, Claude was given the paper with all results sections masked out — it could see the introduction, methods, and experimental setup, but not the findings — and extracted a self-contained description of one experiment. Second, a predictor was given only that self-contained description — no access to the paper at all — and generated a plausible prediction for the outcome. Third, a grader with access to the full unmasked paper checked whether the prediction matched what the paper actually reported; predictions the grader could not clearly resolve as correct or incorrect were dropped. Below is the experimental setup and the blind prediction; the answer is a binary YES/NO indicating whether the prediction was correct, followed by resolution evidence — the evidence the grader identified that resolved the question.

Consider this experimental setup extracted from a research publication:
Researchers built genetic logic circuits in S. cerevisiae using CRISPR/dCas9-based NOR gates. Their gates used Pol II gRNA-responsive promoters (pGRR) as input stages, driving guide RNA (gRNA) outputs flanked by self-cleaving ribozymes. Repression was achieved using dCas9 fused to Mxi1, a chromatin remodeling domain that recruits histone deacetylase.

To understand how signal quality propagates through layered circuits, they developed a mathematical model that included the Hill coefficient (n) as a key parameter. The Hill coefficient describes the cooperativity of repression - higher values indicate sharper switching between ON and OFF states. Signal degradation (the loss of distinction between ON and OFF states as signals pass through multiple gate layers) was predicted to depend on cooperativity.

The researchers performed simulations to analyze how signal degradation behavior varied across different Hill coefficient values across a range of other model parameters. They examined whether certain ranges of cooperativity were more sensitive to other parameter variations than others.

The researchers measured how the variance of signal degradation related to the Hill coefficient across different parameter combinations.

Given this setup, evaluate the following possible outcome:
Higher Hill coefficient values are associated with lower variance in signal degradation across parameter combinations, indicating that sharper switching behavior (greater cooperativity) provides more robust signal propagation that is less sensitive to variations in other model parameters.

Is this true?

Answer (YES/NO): YES